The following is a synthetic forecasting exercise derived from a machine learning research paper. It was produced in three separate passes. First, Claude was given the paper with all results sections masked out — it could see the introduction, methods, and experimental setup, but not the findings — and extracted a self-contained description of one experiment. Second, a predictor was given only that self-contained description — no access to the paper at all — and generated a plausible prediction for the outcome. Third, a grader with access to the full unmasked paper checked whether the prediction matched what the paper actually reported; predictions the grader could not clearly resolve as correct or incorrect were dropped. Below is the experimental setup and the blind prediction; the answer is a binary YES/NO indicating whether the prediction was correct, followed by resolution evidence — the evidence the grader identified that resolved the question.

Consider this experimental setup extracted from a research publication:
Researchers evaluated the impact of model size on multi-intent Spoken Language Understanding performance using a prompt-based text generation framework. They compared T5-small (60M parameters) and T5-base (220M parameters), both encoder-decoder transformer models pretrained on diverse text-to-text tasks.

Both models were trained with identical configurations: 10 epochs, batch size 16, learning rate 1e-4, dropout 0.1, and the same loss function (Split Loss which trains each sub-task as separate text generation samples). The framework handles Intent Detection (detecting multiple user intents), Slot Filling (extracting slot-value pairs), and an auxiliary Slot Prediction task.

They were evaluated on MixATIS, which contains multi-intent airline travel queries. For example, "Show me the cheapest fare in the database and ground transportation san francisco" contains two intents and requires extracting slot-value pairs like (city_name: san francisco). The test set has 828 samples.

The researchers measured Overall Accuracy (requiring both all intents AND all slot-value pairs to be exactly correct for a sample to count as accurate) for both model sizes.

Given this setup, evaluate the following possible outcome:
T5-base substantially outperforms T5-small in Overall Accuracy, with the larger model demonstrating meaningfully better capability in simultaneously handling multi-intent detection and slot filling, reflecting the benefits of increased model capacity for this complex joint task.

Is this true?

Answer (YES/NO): YES